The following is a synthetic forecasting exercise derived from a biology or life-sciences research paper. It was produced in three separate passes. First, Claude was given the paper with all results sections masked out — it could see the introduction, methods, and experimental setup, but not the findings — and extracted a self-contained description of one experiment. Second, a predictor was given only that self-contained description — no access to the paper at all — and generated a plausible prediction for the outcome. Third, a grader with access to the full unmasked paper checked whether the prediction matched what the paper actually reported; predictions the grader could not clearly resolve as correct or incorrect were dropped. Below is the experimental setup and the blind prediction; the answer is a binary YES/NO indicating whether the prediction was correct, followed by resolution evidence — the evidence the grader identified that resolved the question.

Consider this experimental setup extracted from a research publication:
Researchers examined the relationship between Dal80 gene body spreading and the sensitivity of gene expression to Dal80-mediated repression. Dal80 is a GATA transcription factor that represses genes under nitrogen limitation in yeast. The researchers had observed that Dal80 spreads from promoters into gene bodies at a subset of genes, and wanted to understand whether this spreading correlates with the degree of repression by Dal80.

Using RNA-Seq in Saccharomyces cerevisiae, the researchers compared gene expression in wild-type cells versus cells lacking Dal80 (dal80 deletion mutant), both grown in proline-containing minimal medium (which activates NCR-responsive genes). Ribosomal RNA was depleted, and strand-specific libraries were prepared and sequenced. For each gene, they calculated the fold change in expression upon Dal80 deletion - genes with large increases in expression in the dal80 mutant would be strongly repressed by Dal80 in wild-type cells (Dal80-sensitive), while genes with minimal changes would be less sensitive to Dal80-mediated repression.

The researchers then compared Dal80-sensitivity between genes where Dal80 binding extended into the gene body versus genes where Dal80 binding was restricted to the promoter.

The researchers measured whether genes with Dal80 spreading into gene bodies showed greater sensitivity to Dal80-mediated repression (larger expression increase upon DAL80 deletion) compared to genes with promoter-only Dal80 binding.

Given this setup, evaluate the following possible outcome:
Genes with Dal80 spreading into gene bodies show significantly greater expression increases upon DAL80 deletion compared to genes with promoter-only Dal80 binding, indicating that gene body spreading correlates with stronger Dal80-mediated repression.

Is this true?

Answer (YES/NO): YES